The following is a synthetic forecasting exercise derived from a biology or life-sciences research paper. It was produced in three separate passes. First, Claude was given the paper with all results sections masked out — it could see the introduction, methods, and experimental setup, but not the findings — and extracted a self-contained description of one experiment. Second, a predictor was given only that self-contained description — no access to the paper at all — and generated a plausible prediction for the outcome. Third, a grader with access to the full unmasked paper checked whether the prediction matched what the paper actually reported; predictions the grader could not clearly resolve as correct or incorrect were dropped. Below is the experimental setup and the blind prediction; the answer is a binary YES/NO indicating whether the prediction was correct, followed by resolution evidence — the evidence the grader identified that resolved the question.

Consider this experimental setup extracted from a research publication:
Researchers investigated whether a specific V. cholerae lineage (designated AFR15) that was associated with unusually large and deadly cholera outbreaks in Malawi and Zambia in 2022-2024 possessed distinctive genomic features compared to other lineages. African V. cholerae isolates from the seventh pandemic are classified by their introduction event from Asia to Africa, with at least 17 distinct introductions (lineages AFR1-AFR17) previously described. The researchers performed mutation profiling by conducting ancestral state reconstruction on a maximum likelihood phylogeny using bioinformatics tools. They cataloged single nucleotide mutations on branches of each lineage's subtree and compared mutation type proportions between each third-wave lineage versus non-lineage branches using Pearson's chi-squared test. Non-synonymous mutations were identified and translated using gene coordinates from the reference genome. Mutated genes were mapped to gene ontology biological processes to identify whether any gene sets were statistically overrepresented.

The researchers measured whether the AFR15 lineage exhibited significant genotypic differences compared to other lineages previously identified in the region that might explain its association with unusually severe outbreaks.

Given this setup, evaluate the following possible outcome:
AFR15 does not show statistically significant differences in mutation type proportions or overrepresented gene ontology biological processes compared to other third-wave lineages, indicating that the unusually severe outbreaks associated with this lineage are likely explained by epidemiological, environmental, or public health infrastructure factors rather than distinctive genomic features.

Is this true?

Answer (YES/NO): YES